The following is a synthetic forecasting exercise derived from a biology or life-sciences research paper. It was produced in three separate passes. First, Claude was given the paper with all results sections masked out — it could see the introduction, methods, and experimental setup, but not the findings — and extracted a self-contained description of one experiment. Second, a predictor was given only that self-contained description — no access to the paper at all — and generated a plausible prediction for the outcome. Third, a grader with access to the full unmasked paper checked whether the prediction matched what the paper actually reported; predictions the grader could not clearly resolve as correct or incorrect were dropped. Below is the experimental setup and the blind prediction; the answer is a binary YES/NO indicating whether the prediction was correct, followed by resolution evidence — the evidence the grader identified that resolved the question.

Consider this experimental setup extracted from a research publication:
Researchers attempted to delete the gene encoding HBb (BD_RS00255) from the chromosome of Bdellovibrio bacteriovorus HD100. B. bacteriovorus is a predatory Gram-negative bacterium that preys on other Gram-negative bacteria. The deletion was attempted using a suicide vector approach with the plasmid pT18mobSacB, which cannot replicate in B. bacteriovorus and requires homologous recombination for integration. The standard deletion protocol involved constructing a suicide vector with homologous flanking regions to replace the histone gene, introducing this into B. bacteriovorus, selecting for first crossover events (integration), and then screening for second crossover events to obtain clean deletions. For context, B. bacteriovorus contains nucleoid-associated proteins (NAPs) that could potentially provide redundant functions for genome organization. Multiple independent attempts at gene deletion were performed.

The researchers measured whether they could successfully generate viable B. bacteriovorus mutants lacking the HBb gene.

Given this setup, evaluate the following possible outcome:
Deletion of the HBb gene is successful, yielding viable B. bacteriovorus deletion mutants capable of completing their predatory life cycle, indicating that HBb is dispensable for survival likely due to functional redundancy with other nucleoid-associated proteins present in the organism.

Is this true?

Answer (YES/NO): NO